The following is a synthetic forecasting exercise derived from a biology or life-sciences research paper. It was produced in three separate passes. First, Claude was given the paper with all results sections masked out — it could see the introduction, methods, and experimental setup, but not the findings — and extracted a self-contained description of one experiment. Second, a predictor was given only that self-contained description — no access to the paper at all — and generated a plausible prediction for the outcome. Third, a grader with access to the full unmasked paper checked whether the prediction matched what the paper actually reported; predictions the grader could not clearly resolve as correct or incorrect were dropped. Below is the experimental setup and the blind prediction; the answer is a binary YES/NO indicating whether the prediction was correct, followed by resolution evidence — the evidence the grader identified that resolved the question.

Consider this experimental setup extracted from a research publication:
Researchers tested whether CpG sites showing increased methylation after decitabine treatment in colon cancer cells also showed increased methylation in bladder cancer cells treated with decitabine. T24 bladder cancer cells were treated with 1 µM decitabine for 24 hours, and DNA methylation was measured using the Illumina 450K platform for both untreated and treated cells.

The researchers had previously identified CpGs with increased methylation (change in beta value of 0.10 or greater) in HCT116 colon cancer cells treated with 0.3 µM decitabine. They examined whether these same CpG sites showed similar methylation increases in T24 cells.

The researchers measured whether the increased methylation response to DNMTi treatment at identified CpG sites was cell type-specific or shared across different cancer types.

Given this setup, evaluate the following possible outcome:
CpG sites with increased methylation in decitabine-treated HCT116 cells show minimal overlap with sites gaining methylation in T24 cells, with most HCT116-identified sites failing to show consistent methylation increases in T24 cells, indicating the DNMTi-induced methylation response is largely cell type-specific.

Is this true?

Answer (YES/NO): NO